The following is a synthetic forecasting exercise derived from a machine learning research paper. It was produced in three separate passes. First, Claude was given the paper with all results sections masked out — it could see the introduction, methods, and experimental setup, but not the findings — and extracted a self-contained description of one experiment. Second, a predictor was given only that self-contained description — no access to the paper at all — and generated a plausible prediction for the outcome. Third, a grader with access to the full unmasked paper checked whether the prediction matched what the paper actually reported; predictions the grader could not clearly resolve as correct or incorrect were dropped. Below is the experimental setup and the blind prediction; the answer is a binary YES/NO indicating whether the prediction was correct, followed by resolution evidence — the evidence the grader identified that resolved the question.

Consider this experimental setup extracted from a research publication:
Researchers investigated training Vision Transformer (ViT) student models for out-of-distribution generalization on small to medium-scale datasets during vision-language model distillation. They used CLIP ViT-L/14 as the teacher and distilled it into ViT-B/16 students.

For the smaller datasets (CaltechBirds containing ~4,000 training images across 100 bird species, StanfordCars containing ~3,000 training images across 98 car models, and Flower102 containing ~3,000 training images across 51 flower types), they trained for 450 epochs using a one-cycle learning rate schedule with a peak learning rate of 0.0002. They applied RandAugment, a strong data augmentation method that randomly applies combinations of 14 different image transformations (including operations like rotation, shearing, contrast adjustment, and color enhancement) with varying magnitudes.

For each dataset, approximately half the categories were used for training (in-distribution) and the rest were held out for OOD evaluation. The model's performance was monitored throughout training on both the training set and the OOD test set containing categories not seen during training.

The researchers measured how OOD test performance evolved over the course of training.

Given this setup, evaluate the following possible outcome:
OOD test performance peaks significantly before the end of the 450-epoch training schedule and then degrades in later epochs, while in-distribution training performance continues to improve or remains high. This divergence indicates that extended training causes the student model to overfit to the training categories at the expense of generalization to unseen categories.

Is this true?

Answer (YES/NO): YES